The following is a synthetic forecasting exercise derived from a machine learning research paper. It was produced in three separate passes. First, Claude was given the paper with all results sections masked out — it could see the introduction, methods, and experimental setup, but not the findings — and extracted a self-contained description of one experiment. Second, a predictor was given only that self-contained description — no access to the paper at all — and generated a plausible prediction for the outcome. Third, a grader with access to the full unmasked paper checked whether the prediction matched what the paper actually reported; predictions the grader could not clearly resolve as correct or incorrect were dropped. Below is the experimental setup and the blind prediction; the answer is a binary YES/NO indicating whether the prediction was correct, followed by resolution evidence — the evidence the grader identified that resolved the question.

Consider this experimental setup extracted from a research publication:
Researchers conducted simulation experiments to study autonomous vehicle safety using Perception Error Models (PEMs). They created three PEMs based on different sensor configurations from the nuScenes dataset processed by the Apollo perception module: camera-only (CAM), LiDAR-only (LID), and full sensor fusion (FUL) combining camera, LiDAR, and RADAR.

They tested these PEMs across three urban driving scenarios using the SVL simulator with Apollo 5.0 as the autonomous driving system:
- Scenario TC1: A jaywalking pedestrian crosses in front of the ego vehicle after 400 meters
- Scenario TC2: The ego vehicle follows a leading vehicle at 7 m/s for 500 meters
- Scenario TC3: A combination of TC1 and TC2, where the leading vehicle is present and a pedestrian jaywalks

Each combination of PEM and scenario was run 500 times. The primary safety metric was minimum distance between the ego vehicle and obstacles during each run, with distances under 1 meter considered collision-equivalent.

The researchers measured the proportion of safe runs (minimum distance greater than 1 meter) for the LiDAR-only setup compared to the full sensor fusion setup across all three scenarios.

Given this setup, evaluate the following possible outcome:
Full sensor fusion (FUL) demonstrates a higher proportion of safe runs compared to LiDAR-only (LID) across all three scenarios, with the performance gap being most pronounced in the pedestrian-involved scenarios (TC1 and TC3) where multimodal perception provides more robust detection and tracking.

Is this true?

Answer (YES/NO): NO